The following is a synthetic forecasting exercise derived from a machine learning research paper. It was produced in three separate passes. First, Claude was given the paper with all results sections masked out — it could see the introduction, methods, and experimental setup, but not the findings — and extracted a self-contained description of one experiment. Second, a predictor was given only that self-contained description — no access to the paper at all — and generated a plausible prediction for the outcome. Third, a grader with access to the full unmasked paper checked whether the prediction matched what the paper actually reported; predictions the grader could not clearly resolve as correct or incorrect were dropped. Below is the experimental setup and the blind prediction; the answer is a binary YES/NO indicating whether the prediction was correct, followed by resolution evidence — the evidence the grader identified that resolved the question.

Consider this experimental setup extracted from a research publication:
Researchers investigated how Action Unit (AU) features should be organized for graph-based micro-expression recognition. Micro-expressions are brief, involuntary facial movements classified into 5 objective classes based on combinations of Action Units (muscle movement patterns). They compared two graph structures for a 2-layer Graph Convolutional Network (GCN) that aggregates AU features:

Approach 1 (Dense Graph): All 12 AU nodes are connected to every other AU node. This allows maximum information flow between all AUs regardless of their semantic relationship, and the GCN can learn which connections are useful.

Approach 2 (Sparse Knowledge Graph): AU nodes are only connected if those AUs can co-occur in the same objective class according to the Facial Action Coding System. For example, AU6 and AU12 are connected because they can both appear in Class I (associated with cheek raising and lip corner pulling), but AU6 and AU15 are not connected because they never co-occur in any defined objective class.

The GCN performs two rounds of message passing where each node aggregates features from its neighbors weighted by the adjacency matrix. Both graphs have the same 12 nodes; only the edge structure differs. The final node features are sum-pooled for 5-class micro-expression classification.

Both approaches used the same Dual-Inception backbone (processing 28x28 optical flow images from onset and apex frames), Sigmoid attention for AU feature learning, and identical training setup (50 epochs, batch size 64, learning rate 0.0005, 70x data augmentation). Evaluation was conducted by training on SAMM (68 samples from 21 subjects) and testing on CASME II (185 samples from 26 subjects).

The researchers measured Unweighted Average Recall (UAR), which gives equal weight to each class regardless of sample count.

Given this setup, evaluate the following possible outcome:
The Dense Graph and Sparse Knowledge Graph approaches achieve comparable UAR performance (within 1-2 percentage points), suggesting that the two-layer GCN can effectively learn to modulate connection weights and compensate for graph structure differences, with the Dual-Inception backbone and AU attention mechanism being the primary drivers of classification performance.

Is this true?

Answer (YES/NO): NO